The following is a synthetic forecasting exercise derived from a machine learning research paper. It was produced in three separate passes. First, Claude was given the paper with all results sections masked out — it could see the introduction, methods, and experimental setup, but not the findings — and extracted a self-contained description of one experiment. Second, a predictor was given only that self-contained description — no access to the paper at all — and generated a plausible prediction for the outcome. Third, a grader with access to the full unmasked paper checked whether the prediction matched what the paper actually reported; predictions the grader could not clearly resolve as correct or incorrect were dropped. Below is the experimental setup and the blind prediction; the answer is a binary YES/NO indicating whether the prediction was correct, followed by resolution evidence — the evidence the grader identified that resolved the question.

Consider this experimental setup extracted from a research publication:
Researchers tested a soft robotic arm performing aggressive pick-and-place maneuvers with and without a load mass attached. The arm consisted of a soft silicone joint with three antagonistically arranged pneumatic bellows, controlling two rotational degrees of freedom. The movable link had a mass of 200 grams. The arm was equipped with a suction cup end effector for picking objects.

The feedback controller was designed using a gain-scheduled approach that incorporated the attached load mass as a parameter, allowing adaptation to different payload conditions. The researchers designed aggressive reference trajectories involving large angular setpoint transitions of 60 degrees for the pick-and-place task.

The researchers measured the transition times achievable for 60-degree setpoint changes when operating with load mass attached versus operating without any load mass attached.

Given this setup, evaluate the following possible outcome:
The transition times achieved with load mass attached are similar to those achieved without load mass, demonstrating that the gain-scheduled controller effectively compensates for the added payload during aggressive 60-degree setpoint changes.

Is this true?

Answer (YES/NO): NO